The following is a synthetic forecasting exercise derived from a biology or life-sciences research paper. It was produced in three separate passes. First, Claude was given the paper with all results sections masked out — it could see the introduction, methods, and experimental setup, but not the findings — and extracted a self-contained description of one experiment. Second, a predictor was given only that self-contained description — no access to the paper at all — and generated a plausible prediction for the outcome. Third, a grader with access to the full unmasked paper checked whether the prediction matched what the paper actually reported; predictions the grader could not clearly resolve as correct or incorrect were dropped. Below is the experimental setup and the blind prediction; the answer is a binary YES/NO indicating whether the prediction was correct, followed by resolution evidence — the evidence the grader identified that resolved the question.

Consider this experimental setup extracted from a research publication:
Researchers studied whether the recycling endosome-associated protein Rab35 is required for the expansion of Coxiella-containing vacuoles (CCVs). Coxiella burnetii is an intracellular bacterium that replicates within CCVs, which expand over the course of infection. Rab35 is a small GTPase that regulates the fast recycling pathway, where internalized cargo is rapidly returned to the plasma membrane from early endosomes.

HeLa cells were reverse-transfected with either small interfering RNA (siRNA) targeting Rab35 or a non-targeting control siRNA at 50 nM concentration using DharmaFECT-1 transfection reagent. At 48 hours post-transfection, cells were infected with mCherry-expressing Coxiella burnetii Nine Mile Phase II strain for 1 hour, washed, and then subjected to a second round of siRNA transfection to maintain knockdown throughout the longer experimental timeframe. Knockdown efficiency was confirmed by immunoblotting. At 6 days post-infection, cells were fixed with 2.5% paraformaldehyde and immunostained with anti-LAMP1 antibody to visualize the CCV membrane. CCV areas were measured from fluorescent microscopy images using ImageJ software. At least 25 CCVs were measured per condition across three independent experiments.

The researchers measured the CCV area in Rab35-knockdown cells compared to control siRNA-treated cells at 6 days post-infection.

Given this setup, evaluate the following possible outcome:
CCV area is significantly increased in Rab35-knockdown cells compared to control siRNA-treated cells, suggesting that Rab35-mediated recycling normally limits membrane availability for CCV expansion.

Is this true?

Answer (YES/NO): NO